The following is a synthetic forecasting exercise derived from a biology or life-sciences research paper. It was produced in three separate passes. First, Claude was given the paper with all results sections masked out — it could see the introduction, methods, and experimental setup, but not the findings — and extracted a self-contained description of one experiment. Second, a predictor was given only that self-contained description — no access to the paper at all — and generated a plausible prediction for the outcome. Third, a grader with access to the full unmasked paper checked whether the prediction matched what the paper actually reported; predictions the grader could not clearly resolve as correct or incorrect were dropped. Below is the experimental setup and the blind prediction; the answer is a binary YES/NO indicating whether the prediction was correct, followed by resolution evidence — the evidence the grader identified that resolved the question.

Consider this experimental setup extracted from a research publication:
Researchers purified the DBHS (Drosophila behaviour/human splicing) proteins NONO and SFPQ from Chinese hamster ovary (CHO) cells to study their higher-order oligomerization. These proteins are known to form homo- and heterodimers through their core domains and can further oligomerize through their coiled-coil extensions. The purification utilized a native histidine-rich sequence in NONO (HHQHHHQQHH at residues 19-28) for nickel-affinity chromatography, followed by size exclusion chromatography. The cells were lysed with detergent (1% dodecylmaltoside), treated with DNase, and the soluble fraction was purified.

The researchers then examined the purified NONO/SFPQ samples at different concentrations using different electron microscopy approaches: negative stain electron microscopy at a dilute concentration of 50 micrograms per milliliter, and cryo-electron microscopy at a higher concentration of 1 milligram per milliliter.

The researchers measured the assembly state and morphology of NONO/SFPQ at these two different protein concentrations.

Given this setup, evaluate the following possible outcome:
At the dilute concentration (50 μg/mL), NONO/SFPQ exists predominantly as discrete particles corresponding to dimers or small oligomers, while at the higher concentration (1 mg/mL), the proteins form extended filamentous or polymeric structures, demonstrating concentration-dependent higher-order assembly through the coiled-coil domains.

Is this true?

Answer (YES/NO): YES